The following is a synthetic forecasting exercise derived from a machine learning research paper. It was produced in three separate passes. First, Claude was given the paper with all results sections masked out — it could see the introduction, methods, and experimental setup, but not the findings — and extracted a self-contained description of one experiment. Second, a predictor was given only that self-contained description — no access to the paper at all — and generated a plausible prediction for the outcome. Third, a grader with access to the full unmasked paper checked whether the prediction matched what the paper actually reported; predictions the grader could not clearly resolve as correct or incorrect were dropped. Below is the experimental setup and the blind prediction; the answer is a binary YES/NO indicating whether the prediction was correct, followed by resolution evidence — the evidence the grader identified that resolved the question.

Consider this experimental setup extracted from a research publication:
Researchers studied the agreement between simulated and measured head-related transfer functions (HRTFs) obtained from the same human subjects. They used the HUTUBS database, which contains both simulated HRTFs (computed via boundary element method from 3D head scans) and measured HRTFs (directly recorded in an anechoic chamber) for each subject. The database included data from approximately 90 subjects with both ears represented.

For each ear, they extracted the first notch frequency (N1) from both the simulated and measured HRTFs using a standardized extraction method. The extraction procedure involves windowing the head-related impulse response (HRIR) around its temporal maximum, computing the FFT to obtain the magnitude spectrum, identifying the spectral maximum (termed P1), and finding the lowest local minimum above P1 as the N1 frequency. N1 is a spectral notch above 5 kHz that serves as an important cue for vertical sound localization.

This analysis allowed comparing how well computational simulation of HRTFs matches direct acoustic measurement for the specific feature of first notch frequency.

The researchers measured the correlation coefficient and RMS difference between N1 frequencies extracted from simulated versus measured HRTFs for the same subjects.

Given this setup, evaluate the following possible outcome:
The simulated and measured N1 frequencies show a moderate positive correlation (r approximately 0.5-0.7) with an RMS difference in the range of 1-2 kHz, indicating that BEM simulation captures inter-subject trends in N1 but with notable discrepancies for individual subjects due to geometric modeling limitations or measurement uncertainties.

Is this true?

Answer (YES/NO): NO